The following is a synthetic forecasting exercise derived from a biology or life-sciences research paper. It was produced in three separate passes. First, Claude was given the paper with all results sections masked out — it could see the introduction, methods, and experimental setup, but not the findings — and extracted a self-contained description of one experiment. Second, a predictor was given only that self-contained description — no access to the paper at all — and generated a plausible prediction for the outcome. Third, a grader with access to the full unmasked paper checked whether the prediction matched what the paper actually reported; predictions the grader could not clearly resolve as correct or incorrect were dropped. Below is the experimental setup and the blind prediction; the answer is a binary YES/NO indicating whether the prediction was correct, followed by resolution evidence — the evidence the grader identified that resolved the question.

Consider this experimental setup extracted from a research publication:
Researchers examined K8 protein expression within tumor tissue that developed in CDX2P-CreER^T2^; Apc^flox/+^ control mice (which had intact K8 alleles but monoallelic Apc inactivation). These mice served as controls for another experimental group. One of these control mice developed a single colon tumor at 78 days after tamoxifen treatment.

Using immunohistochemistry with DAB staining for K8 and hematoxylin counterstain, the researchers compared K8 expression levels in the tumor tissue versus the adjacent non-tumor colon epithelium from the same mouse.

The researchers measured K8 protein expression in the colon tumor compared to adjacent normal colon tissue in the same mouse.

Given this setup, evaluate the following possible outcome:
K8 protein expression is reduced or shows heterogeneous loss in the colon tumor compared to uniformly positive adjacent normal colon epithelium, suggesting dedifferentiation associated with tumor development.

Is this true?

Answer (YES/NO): YES